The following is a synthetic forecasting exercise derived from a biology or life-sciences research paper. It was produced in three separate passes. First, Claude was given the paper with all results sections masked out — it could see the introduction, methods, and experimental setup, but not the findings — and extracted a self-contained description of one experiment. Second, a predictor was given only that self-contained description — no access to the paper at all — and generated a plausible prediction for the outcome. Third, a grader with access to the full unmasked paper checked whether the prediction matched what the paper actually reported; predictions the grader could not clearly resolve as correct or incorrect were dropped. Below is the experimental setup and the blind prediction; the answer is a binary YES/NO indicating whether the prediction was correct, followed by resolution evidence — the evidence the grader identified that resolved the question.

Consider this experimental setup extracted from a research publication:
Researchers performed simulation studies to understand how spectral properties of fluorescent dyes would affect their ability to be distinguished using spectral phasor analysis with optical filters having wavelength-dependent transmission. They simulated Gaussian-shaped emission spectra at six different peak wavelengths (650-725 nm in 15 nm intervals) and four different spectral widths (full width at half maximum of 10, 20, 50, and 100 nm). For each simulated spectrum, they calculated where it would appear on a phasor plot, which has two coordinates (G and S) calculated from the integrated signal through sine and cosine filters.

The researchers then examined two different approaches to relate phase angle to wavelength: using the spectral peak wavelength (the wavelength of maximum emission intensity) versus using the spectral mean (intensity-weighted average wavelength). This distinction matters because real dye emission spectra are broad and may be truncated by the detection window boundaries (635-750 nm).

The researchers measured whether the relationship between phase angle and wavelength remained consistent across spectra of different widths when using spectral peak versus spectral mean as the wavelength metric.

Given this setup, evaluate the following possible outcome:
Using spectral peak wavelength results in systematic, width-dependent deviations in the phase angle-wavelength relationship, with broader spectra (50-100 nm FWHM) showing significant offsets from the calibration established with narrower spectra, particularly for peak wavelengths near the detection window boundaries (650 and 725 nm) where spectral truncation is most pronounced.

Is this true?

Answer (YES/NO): NO